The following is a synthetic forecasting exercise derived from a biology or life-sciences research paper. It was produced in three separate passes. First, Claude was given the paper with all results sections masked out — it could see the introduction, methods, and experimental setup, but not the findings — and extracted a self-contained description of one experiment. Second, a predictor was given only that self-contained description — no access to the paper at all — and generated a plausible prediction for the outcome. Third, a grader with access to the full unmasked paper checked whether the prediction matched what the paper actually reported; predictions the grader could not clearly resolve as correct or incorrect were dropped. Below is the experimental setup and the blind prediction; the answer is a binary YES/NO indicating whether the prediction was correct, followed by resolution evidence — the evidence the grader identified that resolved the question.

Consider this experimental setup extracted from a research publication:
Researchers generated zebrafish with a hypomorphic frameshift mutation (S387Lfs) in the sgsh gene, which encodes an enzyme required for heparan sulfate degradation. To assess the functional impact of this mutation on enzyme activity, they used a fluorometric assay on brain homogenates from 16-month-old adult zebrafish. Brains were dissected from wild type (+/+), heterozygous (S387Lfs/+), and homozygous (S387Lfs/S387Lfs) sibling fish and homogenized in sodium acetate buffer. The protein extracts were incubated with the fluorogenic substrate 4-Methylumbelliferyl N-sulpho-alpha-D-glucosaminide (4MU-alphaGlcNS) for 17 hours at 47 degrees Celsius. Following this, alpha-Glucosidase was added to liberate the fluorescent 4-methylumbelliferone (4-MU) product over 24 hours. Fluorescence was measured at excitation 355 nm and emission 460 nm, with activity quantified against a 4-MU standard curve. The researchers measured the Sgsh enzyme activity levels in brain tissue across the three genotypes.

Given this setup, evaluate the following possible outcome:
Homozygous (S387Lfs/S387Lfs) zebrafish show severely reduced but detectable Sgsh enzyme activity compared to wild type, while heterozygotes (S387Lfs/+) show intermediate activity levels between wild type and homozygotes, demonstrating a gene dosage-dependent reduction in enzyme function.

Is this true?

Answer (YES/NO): YES